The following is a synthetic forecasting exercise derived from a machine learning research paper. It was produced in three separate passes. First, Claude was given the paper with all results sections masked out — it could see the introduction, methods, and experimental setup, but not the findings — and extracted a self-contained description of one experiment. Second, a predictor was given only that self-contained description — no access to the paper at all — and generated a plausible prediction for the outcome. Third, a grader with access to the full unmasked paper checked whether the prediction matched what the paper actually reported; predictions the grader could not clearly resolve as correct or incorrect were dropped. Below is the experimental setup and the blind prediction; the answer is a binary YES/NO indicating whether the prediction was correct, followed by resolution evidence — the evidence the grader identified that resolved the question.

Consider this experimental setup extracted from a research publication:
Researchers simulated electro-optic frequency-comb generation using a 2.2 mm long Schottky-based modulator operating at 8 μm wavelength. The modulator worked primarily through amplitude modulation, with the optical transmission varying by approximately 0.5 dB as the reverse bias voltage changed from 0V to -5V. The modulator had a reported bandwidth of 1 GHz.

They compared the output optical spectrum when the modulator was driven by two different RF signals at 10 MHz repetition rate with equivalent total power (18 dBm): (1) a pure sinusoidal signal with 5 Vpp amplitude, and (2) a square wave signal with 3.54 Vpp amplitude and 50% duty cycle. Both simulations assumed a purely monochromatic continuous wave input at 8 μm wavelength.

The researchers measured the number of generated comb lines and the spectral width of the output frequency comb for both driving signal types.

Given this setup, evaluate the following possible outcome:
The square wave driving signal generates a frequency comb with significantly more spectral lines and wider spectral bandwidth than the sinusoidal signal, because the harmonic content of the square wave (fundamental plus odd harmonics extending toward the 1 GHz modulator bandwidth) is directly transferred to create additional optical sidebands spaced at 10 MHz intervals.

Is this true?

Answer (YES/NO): YES